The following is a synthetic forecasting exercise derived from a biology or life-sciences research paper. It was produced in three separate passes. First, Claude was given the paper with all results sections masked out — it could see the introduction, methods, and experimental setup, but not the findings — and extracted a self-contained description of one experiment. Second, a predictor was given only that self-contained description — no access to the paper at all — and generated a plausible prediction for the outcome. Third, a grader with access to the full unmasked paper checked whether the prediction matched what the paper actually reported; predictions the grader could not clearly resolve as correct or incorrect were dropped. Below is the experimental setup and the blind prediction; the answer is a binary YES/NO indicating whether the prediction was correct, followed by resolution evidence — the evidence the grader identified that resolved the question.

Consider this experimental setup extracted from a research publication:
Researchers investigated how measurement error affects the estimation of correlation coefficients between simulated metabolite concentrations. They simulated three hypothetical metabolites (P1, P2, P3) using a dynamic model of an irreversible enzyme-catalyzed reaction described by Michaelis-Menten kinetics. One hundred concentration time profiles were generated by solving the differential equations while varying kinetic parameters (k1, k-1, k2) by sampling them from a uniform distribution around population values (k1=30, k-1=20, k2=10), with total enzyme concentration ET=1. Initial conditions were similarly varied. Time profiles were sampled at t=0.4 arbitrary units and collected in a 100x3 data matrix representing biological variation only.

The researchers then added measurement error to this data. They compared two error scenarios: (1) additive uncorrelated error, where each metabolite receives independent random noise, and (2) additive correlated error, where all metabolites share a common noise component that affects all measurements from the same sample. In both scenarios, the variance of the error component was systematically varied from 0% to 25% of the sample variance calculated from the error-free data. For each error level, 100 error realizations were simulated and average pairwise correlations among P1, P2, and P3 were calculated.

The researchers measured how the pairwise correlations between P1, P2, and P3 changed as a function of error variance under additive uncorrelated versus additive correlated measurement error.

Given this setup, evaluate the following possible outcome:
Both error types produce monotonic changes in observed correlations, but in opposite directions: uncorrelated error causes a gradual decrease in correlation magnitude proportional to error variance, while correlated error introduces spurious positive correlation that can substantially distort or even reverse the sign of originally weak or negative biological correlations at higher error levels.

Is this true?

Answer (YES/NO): YES